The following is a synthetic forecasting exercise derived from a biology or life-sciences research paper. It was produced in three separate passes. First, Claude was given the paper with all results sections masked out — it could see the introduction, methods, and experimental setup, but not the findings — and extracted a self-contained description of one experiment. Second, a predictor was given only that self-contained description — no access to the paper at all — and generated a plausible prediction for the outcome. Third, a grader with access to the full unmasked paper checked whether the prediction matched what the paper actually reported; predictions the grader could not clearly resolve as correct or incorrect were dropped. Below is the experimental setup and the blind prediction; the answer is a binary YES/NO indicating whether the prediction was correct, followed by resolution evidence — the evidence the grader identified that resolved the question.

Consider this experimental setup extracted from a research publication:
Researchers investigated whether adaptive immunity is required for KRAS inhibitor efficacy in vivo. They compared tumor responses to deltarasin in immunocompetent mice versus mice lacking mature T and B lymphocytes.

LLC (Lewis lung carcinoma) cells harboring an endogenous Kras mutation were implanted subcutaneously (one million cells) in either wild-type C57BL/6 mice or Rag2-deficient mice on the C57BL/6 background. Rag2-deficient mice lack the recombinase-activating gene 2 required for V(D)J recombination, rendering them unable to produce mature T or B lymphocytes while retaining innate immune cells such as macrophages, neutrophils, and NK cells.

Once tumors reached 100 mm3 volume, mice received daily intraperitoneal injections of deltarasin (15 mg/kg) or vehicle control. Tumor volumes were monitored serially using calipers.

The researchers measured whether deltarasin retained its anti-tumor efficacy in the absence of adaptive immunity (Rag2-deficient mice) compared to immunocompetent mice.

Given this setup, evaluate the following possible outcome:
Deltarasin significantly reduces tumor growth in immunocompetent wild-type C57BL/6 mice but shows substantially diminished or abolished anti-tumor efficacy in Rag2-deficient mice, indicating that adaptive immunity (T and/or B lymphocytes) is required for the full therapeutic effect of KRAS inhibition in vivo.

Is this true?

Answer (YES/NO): NO